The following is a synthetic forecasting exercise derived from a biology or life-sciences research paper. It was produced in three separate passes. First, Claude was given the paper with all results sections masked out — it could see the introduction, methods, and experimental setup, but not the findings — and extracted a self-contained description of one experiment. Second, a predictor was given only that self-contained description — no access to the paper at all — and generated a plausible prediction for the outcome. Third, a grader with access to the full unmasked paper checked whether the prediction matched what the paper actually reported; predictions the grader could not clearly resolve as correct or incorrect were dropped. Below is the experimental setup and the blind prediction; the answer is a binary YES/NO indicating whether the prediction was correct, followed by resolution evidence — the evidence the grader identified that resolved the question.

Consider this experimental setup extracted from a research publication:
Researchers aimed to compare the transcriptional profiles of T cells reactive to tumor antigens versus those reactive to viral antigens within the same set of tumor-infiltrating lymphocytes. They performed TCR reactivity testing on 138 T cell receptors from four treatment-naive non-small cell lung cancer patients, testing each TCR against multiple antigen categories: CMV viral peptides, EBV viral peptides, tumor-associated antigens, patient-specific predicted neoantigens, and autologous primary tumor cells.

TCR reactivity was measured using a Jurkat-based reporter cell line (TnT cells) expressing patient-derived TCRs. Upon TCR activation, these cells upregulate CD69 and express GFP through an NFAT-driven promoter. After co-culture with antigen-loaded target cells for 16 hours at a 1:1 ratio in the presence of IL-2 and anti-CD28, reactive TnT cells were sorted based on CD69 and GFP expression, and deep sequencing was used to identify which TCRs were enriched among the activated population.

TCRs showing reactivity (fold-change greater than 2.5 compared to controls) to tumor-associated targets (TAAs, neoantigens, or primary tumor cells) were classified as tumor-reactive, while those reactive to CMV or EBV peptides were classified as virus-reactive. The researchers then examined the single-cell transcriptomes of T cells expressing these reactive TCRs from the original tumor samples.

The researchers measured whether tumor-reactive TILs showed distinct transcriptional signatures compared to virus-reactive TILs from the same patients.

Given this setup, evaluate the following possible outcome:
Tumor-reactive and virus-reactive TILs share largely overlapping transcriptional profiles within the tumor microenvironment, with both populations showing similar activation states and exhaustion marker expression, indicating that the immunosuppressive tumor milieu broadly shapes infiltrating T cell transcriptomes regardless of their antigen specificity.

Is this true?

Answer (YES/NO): NO